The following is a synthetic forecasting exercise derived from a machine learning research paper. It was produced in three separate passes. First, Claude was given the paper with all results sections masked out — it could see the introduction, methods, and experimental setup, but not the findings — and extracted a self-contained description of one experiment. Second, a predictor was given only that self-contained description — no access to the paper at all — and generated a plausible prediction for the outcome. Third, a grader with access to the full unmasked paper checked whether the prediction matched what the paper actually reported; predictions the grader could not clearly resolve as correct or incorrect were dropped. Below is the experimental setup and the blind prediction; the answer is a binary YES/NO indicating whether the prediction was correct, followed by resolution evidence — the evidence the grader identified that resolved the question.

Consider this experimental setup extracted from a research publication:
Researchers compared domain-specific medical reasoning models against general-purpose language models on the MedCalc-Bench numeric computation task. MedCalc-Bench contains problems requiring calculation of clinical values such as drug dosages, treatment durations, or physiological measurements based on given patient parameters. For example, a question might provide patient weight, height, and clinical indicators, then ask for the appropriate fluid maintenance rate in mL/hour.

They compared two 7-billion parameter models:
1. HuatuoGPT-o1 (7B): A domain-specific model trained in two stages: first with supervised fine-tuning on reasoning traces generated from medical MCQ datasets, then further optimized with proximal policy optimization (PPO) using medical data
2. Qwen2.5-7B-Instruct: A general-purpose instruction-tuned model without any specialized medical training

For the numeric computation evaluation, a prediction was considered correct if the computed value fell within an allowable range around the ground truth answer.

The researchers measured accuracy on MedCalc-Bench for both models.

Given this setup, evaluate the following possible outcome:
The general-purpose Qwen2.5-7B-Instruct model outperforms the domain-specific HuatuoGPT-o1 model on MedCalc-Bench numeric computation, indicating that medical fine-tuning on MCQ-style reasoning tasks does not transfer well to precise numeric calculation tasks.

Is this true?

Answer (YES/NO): YES